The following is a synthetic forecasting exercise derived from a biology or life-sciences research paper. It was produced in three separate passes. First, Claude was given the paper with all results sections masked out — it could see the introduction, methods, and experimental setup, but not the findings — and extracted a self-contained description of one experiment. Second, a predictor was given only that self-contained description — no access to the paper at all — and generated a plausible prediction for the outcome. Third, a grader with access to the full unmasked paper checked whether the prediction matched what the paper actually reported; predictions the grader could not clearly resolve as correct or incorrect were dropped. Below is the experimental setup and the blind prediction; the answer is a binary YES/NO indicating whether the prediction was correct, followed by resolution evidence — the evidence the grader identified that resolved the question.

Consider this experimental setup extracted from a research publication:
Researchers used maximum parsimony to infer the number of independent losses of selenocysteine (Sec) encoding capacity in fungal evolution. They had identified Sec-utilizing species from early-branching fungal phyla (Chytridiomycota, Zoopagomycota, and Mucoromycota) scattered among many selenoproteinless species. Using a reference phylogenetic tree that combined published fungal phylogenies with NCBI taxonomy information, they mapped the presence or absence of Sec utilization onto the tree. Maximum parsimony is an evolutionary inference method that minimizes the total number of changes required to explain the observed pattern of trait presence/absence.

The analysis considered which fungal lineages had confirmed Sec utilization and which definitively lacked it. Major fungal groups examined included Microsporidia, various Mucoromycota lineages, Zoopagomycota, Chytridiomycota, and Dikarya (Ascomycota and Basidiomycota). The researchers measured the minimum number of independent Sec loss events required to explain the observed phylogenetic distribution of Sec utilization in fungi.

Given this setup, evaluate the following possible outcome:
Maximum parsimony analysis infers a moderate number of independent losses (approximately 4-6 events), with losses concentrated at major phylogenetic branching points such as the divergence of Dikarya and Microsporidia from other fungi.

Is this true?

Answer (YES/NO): NO